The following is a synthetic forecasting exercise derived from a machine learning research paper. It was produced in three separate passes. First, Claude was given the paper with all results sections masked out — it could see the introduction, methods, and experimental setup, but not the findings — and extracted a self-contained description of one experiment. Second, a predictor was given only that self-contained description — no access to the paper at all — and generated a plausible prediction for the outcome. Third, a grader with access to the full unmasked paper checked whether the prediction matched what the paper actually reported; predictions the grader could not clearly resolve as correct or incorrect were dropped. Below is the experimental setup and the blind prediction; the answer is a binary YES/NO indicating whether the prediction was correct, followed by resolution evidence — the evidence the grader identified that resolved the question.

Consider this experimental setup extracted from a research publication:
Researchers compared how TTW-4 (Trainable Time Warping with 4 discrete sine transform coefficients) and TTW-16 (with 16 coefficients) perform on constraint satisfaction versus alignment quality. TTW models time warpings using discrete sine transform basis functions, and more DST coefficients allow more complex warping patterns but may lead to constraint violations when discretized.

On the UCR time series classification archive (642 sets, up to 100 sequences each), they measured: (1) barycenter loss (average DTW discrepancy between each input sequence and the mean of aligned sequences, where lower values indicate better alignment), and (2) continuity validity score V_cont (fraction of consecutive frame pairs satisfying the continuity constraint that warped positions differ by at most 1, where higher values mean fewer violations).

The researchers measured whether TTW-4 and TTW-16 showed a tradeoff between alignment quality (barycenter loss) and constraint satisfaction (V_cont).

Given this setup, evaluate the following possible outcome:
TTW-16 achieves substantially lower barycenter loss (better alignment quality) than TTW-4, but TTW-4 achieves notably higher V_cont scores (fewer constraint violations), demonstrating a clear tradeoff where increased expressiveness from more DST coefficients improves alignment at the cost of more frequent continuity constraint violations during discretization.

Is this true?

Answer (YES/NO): NO